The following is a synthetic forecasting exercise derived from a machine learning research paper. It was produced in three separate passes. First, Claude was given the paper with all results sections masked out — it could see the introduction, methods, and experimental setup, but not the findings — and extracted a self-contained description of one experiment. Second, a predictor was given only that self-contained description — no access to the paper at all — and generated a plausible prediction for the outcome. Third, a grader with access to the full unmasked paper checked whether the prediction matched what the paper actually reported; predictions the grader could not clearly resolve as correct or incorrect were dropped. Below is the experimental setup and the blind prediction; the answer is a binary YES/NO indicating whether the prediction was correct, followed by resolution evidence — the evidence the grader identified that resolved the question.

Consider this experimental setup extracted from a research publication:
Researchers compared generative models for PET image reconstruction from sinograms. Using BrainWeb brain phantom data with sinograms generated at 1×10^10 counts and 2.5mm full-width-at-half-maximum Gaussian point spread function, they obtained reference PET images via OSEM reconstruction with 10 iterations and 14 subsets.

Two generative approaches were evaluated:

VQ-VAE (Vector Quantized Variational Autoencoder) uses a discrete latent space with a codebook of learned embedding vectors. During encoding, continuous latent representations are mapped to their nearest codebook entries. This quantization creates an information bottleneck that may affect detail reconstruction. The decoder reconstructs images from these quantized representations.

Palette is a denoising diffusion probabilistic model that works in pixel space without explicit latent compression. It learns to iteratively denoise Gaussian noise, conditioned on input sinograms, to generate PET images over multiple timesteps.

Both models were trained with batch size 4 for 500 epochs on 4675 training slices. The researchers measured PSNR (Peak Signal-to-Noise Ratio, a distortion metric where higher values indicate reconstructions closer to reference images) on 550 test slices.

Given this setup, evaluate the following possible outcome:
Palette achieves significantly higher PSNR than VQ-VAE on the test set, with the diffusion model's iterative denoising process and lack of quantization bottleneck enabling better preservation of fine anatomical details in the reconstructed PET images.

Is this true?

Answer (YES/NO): YES